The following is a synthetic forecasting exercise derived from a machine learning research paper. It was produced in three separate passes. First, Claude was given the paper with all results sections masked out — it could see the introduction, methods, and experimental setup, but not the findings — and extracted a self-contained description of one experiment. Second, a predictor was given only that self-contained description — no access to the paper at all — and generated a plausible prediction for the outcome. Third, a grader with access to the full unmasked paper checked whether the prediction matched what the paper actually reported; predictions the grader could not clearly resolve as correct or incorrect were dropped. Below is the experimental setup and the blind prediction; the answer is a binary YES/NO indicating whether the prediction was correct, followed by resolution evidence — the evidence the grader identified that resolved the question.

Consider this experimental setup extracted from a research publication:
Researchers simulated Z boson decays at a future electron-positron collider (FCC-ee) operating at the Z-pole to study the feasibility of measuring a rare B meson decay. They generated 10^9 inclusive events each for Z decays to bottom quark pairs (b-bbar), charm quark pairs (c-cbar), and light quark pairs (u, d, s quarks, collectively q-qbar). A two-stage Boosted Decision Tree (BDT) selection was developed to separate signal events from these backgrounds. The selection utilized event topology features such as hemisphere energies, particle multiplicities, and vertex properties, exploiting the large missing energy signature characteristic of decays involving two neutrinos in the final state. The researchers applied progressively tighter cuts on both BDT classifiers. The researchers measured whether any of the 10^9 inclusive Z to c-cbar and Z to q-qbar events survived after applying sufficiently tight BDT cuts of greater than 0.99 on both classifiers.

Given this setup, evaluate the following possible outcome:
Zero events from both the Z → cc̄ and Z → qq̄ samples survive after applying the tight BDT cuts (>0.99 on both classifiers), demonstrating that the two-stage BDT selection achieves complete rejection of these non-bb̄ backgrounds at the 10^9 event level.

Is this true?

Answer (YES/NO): YES